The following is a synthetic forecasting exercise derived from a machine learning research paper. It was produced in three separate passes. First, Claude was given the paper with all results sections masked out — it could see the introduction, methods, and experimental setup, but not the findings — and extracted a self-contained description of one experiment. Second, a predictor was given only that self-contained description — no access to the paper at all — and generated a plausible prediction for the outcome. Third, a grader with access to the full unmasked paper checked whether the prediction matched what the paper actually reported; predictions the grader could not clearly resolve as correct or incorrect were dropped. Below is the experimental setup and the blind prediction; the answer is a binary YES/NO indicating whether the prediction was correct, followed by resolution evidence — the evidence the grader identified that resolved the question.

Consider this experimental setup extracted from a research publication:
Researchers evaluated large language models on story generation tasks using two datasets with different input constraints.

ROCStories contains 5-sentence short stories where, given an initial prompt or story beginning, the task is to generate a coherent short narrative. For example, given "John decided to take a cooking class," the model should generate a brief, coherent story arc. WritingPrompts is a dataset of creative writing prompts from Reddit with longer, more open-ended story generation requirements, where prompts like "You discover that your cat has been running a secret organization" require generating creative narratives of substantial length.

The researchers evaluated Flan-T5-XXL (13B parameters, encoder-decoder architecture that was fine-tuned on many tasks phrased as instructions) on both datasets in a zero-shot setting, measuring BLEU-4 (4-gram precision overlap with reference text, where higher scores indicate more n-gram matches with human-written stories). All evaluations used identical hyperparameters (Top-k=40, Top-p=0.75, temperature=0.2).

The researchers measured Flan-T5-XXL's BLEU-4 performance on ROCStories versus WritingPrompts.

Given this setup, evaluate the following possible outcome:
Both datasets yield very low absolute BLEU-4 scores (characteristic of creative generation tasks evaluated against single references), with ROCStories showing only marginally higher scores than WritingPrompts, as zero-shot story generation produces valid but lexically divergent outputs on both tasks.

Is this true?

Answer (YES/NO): NO